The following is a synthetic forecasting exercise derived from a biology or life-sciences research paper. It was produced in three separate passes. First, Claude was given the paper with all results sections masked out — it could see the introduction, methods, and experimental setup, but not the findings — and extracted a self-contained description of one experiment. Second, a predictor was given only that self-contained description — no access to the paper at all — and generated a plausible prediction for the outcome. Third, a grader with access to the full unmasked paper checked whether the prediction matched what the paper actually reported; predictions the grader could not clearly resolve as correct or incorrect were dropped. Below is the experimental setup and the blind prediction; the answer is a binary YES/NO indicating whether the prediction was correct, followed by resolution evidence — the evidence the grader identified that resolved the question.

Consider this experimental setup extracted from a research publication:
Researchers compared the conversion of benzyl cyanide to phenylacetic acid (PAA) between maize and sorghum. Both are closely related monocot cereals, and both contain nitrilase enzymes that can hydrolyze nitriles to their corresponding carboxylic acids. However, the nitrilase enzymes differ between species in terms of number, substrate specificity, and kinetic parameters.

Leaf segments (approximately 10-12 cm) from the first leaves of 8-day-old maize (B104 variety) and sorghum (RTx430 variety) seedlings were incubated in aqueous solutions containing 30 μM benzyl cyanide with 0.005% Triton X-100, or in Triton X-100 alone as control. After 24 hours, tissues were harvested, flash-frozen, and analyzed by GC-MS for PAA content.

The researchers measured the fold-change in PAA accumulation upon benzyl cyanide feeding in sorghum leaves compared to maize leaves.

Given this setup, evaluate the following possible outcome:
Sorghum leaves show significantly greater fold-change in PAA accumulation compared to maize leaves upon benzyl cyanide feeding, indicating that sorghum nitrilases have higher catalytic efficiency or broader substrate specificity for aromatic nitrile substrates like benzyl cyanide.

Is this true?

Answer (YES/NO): YES